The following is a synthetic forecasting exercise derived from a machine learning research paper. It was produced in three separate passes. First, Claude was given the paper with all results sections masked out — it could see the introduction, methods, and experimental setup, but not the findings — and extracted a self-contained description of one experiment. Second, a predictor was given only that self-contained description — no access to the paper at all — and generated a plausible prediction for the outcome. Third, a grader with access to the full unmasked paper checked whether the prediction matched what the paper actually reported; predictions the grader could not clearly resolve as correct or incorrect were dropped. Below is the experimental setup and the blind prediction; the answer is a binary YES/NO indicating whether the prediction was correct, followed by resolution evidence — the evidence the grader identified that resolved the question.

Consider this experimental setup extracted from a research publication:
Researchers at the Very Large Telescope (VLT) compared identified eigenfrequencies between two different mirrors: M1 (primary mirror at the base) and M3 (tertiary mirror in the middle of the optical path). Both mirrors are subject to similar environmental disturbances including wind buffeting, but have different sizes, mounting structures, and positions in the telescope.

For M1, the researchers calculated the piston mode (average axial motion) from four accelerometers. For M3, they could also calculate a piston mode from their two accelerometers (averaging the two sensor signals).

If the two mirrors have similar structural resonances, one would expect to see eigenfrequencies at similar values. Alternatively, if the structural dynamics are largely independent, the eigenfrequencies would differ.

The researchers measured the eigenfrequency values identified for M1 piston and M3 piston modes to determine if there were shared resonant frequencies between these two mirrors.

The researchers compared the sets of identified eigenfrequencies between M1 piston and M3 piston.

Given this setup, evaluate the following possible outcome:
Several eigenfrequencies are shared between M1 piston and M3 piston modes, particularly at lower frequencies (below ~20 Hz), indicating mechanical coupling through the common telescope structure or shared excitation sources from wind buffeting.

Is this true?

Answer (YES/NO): NO